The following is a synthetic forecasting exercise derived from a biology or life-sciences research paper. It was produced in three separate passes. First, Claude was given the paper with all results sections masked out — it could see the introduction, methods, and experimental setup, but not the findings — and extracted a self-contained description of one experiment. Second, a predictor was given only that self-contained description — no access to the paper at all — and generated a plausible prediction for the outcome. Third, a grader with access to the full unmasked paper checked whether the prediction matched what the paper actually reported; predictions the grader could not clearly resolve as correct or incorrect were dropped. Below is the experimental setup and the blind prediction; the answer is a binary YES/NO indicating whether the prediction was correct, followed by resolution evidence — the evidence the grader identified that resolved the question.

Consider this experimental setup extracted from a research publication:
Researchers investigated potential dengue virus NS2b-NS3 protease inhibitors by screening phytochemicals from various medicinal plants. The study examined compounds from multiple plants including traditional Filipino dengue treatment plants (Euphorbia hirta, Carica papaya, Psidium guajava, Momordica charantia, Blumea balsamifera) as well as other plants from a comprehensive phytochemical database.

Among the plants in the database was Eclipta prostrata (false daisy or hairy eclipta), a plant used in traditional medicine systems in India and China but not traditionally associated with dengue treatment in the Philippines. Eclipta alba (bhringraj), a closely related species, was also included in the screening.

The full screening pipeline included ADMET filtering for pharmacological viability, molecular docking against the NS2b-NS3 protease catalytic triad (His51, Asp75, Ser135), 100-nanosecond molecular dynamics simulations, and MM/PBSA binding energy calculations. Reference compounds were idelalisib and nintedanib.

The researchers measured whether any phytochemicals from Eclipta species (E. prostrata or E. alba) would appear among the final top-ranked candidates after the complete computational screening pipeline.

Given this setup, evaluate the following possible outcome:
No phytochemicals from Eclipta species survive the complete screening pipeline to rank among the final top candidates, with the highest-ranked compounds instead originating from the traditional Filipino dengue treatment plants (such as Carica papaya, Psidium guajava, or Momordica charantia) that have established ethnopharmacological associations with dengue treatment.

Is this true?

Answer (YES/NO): NO